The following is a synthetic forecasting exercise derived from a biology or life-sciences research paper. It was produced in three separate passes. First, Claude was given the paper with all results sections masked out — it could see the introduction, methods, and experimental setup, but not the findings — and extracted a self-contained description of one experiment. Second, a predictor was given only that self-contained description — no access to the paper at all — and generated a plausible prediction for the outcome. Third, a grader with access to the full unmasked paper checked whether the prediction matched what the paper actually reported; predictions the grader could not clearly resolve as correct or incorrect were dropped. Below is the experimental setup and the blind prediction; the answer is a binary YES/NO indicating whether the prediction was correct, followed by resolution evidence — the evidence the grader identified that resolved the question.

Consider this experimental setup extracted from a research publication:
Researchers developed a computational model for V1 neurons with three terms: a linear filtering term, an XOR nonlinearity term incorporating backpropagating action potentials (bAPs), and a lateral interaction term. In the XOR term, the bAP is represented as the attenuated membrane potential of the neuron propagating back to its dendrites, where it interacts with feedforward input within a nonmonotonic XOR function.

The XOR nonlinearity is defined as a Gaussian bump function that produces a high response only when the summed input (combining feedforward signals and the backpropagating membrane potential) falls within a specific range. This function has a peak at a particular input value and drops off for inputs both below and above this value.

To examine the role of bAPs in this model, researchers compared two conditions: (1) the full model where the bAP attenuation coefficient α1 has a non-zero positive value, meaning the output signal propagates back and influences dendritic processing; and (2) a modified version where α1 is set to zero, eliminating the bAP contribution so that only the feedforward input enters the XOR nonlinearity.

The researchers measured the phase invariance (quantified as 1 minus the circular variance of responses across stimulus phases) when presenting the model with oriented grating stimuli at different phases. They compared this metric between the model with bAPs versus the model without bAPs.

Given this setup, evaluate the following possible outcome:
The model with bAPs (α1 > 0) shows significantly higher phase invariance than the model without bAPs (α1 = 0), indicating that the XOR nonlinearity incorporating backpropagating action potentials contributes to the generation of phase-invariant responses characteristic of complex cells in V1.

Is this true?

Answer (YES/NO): YES